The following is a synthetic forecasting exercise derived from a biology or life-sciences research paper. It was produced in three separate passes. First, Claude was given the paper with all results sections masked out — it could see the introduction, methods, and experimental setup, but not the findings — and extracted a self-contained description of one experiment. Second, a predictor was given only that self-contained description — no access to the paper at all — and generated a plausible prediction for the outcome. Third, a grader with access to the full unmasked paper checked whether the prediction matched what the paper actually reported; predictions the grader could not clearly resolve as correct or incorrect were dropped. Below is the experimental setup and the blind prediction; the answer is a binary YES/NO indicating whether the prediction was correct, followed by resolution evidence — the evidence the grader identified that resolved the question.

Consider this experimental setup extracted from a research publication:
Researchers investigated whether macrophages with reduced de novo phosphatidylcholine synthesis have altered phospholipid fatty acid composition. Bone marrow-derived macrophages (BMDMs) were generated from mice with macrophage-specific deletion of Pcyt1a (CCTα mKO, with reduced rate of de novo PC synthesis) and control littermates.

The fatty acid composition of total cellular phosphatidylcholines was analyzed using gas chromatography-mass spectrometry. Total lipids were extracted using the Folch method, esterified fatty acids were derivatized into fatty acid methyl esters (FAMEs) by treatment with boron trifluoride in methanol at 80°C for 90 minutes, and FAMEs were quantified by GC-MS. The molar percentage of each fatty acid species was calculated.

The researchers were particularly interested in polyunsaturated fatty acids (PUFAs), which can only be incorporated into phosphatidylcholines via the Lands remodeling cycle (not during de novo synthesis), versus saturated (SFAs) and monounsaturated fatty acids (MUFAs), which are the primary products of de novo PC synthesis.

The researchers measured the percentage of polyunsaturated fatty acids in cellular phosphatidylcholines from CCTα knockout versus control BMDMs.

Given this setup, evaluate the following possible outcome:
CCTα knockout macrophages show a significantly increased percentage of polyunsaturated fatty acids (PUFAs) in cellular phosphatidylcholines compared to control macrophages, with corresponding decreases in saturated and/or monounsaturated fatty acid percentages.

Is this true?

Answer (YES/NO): YES